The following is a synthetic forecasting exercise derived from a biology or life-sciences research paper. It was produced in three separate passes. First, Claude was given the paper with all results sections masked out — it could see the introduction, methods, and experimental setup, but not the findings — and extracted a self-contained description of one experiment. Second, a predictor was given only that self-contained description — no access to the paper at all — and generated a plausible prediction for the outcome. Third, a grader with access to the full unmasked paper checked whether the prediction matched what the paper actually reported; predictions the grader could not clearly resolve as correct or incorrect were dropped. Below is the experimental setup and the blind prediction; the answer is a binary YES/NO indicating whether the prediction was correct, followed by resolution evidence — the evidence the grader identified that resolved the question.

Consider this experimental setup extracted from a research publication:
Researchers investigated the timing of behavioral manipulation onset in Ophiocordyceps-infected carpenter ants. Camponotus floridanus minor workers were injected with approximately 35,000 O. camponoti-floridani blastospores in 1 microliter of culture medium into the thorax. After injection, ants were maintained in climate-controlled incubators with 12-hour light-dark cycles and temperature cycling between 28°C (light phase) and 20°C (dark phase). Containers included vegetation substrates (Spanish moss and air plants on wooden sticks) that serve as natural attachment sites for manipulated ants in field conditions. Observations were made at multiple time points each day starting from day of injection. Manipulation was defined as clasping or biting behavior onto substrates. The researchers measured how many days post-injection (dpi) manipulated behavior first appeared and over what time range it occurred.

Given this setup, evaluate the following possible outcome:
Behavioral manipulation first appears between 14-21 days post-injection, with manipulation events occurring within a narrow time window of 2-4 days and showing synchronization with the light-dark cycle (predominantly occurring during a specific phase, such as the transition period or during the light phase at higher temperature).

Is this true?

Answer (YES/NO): NO